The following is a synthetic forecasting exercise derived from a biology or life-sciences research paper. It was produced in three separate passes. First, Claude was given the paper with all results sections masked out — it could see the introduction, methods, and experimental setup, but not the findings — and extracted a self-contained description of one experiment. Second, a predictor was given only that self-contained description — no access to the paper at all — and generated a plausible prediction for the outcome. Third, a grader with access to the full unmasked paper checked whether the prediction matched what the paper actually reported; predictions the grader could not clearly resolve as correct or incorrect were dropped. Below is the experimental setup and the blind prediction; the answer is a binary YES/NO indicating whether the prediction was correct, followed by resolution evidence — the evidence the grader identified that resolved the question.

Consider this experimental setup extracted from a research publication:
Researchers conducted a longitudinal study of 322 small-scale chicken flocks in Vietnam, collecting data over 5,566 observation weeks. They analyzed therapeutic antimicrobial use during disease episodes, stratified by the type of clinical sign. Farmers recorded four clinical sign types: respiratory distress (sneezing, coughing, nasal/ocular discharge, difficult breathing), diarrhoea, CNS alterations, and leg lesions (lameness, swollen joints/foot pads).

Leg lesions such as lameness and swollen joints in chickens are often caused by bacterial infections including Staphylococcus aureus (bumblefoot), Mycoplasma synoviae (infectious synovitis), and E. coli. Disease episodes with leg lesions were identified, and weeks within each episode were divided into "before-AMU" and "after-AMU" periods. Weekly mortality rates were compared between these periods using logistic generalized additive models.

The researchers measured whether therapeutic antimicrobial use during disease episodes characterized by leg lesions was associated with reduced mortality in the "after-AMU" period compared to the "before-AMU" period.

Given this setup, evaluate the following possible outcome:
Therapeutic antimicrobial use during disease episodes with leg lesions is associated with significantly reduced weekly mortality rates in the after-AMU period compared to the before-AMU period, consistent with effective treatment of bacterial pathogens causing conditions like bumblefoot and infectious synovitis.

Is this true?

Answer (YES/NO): NO